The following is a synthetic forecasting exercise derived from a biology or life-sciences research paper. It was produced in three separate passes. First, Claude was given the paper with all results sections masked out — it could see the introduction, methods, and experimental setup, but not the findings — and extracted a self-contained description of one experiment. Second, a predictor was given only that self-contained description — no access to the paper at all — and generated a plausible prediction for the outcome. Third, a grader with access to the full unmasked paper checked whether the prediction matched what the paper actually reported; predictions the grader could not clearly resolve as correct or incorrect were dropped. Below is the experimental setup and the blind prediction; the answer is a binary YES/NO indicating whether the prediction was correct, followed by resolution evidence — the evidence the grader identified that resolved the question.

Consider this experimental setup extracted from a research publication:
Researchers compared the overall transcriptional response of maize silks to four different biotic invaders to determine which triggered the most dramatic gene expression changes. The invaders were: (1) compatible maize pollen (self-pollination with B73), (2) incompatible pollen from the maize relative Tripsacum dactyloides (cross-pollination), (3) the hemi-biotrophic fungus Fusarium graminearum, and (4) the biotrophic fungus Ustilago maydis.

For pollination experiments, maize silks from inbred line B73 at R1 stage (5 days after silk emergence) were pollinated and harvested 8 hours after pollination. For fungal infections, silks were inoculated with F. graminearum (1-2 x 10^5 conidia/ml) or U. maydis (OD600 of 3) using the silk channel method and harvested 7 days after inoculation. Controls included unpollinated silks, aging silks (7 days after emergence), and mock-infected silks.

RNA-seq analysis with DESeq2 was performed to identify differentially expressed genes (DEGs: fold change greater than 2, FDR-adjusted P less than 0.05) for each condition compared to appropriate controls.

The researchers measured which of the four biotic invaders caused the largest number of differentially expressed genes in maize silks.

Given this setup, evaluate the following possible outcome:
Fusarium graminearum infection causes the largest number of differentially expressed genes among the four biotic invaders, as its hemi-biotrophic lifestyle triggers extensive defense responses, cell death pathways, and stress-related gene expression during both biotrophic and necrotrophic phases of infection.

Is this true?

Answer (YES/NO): YES